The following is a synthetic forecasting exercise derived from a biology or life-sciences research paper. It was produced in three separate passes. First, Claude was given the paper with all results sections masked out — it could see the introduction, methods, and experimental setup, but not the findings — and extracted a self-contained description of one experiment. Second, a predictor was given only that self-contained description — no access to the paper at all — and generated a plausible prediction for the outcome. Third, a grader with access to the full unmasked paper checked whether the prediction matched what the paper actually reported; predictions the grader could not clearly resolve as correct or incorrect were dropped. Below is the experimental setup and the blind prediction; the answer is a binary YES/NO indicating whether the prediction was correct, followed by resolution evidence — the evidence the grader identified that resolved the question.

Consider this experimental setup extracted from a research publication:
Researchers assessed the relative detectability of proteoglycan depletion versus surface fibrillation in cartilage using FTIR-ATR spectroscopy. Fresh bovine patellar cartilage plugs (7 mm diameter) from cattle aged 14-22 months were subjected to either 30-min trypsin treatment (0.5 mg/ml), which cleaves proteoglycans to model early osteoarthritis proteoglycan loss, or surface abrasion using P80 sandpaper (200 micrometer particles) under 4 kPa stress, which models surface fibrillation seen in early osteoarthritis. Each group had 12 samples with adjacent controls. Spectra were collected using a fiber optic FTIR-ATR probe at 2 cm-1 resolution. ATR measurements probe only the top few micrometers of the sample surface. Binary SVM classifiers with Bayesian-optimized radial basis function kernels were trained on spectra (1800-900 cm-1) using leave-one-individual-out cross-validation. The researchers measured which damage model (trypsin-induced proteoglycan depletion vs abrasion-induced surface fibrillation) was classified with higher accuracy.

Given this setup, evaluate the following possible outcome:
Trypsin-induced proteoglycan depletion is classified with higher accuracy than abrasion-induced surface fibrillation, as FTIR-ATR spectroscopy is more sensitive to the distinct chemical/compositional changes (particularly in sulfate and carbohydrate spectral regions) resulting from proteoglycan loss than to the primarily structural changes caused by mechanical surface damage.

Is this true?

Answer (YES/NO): YES